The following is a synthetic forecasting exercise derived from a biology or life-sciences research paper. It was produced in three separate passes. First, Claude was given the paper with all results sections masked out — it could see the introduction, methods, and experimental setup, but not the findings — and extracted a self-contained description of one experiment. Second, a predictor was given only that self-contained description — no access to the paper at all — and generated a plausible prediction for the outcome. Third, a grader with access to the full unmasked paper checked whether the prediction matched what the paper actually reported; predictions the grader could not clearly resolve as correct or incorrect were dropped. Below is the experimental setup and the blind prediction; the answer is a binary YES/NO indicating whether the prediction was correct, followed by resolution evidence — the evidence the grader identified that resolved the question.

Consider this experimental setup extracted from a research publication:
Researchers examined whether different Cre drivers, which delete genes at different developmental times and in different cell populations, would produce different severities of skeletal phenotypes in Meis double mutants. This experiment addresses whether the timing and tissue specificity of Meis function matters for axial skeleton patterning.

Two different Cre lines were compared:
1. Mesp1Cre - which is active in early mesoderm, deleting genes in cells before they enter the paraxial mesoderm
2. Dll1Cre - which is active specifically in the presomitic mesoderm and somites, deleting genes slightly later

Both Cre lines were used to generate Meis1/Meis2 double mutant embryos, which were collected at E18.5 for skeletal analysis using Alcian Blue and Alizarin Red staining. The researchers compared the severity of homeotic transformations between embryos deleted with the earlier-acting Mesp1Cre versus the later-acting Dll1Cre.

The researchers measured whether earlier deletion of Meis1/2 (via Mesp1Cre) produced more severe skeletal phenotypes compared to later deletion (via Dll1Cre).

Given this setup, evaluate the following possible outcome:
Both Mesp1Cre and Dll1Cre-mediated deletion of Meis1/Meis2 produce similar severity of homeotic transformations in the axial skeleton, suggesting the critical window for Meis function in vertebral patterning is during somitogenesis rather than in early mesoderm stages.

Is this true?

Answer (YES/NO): YES